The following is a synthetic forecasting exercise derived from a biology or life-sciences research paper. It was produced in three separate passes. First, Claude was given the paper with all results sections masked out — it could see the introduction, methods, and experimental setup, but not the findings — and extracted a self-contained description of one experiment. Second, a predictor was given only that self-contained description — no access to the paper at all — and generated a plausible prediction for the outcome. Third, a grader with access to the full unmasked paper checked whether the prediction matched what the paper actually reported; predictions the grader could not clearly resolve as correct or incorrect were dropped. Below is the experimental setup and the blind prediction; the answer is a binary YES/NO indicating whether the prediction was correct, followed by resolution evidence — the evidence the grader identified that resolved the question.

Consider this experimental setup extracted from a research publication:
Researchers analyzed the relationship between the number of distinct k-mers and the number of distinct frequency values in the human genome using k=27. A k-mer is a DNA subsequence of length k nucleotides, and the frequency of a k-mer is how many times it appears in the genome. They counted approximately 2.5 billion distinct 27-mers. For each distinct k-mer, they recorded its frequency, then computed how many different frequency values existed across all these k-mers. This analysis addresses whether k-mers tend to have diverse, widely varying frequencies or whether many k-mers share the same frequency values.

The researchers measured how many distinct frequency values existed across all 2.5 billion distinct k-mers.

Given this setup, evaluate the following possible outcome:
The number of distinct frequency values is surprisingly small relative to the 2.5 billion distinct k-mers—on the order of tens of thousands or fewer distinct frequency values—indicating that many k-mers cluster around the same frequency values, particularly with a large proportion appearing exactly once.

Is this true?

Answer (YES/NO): YES